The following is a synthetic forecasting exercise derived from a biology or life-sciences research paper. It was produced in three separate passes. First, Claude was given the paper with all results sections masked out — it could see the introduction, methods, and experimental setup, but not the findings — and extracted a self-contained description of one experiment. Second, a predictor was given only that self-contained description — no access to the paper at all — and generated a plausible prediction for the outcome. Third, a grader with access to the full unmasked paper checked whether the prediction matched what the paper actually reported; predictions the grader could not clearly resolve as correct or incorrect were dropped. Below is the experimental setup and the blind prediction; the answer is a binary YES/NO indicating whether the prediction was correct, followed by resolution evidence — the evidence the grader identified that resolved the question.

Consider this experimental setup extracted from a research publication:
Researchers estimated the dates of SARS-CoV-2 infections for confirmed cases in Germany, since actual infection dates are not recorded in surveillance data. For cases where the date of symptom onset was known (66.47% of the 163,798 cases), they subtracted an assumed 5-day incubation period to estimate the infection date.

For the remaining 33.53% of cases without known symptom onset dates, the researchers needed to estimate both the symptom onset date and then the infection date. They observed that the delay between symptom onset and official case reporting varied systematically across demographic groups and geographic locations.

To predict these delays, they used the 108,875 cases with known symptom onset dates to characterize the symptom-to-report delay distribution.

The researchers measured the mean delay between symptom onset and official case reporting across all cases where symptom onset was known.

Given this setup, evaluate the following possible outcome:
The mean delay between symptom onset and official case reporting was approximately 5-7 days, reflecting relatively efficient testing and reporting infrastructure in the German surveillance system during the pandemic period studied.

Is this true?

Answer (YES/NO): YES